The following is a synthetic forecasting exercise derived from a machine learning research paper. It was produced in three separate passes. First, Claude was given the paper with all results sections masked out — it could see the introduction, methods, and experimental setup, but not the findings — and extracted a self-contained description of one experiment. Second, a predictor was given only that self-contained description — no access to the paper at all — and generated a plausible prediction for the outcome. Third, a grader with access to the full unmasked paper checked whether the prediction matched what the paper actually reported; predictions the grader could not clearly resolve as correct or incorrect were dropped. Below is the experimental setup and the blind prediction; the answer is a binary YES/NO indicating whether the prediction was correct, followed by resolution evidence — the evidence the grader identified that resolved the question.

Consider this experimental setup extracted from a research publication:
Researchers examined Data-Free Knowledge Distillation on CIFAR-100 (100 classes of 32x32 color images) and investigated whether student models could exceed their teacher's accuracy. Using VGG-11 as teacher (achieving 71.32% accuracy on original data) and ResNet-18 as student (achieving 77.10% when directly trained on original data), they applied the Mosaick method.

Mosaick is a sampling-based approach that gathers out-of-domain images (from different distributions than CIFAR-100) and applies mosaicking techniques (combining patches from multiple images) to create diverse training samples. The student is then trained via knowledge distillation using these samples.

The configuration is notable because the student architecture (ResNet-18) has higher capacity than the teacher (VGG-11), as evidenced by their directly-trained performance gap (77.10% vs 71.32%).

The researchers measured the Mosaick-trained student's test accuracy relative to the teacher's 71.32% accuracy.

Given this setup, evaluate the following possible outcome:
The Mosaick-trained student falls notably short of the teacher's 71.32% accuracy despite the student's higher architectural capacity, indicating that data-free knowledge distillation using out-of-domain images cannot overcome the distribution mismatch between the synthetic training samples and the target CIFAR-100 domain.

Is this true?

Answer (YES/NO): NO